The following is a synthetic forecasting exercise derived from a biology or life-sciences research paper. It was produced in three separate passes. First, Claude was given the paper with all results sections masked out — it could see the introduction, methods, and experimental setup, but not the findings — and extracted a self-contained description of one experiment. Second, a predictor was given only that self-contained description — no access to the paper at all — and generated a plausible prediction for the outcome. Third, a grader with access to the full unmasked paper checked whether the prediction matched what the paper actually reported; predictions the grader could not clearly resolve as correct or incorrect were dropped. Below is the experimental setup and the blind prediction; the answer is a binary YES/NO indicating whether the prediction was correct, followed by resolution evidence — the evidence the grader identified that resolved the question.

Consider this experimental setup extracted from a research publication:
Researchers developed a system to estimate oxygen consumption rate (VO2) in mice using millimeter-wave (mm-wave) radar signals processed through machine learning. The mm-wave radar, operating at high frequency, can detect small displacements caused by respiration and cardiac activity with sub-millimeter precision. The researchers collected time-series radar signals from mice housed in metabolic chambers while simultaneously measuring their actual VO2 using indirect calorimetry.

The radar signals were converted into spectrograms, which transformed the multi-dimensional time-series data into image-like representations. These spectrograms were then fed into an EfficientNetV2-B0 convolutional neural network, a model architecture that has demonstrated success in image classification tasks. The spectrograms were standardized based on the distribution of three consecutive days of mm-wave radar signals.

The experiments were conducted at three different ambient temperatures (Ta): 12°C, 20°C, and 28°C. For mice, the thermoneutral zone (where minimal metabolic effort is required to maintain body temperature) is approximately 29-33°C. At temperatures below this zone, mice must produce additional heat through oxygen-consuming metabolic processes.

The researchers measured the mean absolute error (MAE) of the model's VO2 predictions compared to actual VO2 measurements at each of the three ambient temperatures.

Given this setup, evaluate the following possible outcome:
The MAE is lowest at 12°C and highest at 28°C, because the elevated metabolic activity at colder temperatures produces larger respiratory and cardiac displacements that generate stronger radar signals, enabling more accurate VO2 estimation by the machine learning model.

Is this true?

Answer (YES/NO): NO